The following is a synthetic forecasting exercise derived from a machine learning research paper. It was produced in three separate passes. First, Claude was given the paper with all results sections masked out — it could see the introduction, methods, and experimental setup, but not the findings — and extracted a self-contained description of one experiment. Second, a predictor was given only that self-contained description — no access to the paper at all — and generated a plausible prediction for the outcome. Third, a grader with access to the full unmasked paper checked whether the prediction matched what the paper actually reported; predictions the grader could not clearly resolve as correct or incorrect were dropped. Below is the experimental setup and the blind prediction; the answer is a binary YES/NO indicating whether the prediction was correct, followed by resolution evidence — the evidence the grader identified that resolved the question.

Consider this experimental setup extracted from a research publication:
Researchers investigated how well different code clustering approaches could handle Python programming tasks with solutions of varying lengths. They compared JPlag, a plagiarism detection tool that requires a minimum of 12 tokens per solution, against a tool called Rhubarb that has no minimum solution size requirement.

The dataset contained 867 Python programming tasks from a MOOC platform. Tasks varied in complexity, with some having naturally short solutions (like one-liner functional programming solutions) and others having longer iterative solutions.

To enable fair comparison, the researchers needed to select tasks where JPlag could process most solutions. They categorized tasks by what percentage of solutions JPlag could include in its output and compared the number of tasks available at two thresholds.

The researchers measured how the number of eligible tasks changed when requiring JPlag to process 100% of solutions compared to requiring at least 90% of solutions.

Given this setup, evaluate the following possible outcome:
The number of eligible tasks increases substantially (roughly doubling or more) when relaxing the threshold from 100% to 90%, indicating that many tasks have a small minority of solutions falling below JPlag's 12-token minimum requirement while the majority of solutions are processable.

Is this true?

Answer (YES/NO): YES